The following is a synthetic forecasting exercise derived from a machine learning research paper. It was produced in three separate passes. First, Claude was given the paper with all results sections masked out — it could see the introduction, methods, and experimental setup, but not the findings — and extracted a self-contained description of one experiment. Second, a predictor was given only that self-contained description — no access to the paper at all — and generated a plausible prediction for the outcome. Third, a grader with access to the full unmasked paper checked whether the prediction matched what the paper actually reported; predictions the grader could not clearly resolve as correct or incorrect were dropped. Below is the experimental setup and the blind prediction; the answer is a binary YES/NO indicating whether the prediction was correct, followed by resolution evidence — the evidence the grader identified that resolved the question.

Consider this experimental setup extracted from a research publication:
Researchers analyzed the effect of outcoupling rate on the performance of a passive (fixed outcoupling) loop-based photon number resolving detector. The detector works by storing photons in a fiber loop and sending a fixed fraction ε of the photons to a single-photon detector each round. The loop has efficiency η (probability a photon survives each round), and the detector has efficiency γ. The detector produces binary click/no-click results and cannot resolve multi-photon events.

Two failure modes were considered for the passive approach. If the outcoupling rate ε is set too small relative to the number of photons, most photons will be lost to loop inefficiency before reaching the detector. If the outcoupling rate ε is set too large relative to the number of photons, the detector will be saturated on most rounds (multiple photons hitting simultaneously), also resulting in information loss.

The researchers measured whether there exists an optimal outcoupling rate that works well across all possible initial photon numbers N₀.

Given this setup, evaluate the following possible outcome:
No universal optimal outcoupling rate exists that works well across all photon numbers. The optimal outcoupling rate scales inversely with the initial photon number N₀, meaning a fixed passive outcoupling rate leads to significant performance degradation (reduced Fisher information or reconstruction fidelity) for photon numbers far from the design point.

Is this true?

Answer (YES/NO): YES